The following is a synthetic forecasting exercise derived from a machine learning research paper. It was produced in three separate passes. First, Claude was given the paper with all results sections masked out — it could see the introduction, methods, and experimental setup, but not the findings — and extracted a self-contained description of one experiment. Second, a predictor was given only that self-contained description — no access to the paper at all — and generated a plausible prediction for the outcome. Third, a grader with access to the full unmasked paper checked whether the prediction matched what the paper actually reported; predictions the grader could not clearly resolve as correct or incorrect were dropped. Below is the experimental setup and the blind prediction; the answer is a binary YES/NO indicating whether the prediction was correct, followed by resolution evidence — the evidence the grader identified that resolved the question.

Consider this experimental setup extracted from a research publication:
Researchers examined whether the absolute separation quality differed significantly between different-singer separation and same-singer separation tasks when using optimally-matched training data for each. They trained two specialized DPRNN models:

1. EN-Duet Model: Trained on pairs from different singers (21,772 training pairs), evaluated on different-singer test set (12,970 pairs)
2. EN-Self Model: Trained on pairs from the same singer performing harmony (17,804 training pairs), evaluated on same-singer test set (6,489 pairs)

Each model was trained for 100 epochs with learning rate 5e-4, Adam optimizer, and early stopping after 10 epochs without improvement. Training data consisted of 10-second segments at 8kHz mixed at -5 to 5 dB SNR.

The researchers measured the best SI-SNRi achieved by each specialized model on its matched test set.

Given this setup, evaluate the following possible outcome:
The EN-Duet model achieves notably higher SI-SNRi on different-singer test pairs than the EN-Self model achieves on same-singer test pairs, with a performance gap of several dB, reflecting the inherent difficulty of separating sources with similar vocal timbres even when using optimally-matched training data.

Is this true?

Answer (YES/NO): YES